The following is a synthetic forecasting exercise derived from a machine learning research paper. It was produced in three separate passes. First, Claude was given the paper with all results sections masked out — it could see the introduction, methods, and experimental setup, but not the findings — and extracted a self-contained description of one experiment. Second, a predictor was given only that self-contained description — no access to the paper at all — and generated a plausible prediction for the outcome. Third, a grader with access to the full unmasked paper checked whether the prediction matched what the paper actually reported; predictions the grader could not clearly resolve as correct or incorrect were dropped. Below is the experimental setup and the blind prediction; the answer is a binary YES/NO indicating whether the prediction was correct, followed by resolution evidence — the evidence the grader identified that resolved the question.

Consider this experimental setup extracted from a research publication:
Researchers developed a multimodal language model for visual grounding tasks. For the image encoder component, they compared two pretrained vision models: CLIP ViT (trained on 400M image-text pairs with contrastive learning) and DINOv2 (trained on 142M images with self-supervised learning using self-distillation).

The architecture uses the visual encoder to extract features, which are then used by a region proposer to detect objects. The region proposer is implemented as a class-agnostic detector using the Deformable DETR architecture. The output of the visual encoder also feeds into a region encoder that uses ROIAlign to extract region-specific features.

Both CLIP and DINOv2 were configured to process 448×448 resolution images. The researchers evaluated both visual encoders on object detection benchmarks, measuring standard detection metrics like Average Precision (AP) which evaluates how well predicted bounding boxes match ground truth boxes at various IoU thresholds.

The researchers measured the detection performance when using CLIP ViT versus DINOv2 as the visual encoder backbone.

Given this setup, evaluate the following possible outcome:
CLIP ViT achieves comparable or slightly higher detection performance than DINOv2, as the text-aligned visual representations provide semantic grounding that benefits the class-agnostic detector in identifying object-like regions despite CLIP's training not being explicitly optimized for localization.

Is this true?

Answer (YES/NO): NO